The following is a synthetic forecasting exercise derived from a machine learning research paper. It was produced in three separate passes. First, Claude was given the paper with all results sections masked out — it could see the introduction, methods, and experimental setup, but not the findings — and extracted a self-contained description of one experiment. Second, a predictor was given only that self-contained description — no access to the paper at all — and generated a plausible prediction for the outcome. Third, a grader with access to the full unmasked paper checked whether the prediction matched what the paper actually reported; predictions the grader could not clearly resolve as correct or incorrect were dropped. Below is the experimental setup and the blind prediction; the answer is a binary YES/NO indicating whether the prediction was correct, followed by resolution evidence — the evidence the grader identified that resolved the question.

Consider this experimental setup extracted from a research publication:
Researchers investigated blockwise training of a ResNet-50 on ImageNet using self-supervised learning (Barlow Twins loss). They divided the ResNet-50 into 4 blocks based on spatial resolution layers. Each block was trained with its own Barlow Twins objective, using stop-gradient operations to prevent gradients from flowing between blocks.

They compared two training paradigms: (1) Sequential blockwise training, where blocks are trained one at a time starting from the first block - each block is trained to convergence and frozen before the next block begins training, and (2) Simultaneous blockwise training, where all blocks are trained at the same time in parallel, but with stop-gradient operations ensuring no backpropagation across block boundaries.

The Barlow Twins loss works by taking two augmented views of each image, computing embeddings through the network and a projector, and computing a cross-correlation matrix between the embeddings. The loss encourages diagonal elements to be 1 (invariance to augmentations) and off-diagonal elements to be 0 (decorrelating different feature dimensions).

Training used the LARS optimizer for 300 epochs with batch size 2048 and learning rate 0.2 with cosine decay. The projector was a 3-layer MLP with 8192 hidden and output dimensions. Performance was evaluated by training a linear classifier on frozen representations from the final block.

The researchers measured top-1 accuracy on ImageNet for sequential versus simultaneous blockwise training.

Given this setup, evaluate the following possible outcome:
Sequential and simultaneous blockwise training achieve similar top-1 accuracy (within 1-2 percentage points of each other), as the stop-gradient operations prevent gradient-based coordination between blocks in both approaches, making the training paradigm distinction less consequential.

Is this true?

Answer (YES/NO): YES